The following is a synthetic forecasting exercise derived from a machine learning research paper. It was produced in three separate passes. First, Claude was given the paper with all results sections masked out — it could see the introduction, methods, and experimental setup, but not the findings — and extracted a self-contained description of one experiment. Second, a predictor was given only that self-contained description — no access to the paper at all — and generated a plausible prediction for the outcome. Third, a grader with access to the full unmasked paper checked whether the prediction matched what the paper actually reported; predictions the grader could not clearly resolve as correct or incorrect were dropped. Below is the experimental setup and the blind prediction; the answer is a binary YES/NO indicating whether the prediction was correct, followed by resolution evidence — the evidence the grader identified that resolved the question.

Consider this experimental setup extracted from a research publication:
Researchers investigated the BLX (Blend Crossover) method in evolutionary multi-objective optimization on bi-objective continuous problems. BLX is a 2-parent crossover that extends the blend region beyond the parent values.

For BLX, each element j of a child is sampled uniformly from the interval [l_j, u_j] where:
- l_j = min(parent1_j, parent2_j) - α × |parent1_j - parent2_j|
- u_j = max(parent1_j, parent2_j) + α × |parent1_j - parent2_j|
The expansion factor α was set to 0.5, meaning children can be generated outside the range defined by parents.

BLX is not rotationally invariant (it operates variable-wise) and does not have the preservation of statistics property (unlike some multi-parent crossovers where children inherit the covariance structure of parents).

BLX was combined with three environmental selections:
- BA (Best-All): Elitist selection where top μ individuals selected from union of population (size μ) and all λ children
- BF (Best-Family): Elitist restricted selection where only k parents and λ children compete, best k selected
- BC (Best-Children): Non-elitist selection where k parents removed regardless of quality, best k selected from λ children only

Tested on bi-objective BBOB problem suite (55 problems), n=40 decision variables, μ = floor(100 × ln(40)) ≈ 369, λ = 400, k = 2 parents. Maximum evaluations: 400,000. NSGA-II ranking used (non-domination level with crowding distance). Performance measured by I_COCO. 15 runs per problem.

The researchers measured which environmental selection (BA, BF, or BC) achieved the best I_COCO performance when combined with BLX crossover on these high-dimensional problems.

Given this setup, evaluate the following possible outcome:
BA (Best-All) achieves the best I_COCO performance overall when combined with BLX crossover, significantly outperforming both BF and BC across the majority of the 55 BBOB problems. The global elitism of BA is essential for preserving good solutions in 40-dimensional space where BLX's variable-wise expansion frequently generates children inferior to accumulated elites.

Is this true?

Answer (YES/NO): YES